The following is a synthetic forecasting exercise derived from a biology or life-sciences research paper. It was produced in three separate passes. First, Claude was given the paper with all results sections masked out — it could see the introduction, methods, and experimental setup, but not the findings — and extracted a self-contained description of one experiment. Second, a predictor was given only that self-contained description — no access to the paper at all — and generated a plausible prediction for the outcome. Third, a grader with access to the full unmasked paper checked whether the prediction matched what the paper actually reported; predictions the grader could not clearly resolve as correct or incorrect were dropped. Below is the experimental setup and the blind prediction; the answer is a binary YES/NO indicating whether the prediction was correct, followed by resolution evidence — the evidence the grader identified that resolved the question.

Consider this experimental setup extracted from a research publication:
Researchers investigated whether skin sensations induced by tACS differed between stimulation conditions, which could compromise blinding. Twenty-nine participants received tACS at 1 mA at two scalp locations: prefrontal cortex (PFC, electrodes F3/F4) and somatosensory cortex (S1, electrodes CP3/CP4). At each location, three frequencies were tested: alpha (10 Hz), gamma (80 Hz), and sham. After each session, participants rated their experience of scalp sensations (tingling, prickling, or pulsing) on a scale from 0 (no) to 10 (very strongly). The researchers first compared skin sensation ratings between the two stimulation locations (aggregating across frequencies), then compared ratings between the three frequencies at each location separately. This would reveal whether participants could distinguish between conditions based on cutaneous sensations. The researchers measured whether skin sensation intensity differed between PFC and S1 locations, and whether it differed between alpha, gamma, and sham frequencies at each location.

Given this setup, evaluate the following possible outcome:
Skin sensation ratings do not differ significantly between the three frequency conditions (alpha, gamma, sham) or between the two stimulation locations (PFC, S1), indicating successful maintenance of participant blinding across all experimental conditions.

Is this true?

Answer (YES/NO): NO